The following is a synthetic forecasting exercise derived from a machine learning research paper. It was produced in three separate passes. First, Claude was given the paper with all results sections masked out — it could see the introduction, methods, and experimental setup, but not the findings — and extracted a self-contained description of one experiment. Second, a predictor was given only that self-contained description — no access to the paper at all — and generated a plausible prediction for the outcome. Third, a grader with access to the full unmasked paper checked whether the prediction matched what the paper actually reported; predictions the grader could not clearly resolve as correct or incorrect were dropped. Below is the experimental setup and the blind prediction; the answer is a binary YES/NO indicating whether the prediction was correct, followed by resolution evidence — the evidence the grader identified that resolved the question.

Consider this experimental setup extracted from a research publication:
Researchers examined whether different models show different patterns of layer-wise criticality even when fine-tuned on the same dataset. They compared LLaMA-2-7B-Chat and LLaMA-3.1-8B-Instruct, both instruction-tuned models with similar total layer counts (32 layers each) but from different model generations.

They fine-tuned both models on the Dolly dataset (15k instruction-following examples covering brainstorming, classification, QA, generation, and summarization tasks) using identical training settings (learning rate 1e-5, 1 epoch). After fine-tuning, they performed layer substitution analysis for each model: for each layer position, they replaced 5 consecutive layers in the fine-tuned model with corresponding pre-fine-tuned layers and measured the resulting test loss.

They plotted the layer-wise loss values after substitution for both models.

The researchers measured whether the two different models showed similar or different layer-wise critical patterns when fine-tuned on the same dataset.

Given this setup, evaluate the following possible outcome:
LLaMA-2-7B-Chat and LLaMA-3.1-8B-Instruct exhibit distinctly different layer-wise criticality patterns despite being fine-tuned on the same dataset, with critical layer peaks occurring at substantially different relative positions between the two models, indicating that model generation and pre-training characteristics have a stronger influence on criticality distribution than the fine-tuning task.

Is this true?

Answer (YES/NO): YES